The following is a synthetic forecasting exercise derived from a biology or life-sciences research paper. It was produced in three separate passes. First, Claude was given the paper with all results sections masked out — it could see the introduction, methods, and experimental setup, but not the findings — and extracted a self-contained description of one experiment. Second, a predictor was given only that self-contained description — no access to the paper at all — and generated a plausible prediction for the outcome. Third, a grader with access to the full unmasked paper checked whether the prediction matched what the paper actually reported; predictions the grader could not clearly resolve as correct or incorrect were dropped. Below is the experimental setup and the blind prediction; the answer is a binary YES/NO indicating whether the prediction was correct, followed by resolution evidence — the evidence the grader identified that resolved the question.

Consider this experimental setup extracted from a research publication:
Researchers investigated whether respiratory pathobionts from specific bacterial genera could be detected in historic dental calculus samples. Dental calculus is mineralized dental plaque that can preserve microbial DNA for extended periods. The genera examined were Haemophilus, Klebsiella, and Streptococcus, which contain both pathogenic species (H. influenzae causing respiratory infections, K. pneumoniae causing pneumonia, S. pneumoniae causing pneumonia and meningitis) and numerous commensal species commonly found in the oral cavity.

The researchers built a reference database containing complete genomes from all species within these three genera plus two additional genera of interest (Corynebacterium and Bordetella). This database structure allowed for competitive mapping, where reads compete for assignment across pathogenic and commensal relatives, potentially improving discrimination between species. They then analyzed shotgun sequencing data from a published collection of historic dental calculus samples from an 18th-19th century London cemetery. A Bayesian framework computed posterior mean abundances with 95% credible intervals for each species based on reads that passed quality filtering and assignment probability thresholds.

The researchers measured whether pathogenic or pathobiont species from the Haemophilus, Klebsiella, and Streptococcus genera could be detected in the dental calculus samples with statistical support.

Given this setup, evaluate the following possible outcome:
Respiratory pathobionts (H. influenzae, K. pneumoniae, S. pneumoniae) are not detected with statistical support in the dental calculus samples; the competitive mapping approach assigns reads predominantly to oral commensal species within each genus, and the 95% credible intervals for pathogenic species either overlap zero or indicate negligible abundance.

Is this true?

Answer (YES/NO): NO